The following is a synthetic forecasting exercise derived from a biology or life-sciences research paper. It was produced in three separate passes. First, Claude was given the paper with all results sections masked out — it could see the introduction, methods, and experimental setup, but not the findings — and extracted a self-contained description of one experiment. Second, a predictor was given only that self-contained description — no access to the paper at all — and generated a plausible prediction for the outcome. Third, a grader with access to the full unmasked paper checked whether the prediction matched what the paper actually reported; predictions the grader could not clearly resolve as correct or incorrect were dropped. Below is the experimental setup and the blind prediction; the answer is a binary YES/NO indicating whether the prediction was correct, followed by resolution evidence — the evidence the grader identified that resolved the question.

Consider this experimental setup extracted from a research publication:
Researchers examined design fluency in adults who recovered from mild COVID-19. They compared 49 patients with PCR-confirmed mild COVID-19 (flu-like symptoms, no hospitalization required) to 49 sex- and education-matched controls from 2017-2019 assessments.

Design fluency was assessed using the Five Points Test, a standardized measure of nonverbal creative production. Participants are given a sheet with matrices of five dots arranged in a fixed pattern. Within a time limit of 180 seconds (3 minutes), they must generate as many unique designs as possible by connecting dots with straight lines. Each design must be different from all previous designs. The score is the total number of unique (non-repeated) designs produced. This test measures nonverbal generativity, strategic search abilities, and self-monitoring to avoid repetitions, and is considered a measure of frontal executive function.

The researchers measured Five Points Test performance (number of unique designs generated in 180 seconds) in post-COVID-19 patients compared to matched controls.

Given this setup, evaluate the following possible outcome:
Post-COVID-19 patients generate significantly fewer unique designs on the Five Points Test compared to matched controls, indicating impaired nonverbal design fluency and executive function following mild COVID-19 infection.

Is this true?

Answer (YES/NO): NO